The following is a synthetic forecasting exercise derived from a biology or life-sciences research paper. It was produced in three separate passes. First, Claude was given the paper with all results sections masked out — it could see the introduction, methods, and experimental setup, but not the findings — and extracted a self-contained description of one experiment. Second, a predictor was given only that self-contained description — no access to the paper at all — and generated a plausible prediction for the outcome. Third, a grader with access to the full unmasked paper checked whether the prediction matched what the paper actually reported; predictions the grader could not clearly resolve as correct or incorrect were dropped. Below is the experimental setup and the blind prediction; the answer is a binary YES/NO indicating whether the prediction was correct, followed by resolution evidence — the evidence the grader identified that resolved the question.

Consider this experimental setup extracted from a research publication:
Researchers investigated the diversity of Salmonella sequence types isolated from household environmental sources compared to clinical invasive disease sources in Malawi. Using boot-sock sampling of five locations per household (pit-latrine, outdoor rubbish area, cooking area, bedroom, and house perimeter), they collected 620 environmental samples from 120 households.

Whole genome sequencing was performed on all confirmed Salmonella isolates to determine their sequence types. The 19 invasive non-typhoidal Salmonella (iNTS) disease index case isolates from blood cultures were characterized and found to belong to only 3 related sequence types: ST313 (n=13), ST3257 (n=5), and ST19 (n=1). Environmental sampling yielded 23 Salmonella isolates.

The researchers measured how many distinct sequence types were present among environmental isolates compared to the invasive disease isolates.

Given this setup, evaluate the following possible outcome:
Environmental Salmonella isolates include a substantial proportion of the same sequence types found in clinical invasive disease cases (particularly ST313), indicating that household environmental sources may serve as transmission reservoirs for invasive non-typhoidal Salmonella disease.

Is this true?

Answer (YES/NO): NO